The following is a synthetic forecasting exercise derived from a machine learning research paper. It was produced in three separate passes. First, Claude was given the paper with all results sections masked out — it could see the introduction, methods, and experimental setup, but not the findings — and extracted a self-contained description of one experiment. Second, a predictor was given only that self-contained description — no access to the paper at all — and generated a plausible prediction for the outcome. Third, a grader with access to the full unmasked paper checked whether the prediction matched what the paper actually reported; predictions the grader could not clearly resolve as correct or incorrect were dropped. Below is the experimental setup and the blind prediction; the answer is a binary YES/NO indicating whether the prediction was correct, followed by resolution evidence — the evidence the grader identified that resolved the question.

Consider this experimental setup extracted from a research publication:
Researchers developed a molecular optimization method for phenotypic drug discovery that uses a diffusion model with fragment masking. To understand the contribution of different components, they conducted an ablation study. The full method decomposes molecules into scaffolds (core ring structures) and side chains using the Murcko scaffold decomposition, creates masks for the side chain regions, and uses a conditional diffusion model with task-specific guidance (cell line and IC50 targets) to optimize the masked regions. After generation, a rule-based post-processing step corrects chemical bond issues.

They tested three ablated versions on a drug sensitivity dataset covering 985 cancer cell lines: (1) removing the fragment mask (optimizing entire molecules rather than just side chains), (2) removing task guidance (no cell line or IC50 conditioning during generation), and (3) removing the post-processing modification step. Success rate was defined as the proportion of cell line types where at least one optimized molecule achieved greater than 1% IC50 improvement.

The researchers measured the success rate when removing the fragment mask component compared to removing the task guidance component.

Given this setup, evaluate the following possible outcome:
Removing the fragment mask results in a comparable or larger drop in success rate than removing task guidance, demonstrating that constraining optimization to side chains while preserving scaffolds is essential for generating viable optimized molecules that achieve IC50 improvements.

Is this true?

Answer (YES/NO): YES